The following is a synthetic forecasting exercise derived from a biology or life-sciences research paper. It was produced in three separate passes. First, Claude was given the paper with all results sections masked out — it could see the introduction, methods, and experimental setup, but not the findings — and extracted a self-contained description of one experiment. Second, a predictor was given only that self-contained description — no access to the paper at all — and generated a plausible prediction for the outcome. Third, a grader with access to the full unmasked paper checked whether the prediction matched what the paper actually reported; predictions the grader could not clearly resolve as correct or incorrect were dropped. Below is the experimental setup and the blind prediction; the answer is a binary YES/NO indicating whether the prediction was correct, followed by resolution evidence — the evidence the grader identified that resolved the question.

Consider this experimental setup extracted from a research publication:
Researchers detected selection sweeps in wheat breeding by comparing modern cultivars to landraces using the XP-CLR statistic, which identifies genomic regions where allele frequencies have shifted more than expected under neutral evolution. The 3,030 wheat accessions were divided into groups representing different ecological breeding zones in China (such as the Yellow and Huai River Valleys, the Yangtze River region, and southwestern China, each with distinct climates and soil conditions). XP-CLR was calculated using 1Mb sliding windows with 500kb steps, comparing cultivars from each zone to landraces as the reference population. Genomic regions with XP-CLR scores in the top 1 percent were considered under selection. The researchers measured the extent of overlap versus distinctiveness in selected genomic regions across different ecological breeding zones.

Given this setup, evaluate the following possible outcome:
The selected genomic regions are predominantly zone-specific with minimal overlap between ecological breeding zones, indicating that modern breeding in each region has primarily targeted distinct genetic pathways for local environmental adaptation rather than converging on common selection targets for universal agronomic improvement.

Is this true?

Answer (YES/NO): NO